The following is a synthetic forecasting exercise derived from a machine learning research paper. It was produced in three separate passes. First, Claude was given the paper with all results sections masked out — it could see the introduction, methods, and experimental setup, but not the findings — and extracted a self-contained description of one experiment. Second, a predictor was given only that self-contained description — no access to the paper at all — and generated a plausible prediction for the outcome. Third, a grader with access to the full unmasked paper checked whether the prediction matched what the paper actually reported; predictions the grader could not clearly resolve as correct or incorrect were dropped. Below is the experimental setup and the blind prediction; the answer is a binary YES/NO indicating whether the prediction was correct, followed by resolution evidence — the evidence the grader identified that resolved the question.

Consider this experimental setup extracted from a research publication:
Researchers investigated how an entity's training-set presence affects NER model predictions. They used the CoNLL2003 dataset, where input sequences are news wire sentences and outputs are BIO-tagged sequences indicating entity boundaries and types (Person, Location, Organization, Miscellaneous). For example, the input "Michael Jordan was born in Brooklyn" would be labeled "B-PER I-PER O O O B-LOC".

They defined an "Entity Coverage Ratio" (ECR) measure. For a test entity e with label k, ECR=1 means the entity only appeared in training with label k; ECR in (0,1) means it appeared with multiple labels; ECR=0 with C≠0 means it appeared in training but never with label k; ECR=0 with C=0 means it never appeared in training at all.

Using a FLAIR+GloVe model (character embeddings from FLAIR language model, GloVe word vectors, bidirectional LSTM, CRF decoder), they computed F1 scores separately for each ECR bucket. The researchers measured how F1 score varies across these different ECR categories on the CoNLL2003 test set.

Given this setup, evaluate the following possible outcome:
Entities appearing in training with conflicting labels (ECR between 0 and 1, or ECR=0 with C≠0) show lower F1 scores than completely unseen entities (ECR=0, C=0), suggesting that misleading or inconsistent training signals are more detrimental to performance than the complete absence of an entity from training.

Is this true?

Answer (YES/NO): NO